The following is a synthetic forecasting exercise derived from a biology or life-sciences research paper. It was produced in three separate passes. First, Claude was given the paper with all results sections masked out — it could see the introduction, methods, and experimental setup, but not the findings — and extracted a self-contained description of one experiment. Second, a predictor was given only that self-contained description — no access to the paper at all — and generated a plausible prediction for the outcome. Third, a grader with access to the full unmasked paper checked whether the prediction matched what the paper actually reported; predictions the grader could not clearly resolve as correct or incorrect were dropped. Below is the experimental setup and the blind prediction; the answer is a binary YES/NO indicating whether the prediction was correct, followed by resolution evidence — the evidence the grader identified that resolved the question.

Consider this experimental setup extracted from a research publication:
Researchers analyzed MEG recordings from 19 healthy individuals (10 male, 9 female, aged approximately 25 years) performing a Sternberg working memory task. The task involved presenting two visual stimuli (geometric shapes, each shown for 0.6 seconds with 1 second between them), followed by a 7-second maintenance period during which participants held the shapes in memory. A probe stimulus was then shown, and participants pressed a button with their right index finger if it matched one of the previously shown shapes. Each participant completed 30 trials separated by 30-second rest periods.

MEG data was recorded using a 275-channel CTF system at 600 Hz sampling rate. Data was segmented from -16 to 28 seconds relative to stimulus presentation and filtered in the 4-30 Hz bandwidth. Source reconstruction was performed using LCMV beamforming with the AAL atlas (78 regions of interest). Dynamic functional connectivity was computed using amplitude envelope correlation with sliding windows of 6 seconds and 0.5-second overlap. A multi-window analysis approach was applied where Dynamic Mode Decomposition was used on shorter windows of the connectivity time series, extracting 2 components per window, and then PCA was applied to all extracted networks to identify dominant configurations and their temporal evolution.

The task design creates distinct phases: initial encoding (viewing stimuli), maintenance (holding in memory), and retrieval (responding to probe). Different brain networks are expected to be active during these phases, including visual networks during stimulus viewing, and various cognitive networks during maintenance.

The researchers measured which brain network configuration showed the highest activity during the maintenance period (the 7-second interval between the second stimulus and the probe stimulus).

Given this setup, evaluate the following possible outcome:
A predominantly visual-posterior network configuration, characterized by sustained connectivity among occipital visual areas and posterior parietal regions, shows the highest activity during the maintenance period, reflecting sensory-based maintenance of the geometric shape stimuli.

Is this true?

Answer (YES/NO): NO